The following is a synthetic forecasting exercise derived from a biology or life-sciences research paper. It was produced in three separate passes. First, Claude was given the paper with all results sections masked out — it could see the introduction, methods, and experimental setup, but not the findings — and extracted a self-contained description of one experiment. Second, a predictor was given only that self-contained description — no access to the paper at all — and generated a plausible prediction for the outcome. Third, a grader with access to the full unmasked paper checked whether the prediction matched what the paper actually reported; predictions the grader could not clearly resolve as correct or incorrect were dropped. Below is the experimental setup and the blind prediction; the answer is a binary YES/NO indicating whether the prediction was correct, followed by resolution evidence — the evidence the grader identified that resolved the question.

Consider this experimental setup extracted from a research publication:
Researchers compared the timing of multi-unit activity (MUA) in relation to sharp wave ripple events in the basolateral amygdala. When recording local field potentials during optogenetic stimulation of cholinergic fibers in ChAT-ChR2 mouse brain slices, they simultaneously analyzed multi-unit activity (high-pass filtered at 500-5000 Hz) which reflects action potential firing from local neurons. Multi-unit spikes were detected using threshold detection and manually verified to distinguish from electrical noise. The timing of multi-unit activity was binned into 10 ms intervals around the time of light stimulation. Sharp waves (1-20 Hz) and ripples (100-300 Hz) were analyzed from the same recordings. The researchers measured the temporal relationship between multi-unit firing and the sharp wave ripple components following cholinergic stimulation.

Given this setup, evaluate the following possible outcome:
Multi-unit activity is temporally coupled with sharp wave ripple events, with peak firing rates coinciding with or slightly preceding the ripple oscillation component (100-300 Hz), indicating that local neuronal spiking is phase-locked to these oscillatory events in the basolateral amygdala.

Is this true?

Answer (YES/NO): YES